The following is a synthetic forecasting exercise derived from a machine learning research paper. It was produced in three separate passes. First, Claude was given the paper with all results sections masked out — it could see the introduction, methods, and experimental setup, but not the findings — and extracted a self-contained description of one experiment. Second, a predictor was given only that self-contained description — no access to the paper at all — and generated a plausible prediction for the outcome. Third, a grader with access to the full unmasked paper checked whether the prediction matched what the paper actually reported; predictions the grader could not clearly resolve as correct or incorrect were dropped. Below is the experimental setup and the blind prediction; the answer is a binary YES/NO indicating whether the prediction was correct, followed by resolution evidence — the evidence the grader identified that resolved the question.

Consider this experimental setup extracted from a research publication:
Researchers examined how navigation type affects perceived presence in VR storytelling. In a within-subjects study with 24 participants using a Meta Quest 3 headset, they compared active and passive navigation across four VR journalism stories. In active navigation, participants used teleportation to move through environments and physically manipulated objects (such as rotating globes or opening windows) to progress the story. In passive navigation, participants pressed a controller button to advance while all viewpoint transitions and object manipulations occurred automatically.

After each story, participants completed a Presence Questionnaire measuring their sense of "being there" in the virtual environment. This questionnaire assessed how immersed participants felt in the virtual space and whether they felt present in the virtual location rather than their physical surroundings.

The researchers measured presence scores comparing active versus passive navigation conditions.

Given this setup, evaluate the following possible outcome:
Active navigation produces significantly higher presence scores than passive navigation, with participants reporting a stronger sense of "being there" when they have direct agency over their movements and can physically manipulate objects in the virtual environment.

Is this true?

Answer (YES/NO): YES